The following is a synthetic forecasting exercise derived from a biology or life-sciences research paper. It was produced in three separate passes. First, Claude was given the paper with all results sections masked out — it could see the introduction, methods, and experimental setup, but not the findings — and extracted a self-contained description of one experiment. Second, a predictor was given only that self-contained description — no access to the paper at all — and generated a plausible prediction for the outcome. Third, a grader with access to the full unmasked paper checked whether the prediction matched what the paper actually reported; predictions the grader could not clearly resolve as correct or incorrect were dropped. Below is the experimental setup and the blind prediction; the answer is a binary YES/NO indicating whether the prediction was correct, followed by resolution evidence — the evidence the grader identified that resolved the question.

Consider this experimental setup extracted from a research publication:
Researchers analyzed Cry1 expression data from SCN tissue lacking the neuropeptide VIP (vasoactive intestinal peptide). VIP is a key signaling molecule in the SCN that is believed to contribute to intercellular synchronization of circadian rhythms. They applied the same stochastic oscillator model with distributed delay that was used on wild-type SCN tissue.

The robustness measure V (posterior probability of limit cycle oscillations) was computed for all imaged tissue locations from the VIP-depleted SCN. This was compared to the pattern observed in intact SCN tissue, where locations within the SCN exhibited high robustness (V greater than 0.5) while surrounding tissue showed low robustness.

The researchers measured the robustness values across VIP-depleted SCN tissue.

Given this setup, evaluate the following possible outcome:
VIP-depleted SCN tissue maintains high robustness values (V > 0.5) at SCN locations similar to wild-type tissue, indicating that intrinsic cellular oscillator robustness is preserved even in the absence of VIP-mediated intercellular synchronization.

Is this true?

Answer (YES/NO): NO